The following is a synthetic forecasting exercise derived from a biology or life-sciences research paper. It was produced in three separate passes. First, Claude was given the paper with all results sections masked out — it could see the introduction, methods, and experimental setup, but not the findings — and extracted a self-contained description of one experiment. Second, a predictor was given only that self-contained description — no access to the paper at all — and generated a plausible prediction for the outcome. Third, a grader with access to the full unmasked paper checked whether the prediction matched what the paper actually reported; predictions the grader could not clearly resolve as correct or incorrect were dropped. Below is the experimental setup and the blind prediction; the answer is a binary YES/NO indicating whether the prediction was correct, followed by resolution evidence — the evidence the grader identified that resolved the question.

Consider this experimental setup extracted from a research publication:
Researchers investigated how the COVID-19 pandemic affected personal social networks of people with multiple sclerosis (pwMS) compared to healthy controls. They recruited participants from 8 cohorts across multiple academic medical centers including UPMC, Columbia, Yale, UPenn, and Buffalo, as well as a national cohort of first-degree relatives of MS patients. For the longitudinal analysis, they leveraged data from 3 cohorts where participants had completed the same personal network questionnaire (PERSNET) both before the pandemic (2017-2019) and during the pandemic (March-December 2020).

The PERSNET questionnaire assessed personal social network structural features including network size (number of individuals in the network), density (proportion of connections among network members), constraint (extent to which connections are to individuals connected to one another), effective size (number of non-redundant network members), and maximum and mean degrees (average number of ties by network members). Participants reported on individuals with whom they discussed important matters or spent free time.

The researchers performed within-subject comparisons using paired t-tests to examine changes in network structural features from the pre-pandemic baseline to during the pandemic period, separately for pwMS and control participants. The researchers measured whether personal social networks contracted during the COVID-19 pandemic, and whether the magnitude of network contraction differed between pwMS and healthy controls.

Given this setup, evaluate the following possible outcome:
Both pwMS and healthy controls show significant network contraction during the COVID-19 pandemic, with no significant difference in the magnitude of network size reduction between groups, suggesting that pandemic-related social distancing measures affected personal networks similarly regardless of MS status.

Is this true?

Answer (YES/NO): NO